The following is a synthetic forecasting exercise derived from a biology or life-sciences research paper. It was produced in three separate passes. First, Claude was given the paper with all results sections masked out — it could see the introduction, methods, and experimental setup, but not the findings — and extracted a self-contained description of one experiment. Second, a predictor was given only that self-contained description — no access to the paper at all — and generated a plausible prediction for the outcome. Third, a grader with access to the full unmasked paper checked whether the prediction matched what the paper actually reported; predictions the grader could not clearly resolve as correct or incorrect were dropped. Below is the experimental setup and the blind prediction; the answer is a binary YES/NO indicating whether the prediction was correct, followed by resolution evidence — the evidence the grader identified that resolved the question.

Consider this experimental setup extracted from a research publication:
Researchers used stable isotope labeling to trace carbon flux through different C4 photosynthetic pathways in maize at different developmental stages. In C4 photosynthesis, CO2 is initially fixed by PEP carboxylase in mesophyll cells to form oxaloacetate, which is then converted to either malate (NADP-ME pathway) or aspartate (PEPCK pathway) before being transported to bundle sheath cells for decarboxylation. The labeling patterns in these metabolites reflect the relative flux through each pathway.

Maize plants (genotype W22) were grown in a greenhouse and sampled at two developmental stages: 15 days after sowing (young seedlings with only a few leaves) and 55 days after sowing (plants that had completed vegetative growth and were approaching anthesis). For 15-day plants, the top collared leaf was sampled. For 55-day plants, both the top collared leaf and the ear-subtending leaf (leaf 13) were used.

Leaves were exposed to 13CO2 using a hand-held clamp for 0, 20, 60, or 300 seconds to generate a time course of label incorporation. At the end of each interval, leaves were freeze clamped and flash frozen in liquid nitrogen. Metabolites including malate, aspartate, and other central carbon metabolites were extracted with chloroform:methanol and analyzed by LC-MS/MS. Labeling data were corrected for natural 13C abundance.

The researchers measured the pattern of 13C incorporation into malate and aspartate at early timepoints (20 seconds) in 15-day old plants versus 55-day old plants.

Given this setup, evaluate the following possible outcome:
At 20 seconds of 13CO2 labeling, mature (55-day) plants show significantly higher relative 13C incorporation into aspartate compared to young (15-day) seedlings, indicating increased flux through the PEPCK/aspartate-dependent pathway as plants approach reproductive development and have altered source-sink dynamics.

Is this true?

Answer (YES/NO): NO